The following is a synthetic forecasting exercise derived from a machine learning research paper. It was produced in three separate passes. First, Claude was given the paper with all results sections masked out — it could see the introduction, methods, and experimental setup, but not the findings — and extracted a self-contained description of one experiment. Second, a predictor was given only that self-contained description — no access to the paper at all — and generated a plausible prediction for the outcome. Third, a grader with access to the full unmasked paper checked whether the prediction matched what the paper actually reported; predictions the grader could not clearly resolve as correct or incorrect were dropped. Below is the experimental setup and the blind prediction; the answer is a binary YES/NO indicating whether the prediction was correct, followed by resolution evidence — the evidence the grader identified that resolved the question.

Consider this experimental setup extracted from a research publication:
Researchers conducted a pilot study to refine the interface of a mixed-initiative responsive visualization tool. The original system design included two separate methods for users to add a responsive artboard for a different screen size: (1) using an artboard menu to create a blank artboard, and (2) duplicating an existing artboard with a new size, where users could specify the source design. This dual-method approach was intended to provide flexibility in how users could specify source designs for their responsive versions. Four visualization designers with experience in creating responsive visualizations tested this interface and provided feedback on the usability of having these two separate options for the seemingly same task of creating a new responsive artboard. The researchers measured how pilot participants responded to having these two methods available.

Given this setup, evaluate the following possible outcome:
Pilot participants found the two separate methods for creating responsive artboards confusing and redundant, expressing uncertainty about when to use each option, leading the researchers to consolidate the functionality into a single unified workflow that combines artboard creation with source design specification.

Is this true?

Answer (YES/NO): YES